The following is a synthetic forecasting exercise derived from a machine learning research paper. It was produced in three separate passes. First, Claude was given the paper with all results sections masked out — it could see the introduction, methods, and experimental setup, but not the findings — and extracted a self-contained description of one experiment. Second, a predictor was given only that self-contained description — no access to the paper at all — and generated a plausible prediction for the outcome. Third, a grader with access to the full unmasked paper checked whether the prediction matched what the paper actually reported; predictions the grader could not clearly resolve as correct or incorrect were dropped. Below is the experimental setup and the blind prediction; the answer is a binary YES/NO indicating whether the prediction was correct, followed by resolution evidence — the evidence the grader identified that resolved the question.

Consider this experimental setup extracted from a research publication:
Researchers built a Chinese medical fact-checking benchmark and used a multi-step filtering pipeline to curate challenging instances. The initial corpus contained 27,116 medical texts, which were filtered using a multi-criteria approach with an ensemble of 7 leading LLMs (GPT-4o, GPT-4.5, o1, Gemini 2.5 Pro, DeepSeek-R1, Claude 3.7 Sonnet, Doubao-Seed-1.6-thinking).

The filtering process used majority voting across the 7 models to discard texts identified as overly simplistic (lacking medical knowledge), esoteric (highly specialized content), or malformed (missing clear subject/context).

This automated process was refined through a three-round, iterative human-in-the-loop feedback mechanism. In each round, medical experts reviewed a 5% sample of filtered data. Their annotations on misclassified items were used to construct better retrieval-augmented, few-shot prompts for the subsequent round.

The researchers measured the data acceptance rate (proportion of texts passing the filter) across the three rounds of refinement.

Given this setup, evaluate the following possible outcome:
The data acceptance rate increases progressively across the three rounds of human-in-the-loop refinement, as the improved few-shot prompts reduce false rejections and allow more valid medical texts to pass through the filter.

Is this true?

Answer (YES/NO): NO